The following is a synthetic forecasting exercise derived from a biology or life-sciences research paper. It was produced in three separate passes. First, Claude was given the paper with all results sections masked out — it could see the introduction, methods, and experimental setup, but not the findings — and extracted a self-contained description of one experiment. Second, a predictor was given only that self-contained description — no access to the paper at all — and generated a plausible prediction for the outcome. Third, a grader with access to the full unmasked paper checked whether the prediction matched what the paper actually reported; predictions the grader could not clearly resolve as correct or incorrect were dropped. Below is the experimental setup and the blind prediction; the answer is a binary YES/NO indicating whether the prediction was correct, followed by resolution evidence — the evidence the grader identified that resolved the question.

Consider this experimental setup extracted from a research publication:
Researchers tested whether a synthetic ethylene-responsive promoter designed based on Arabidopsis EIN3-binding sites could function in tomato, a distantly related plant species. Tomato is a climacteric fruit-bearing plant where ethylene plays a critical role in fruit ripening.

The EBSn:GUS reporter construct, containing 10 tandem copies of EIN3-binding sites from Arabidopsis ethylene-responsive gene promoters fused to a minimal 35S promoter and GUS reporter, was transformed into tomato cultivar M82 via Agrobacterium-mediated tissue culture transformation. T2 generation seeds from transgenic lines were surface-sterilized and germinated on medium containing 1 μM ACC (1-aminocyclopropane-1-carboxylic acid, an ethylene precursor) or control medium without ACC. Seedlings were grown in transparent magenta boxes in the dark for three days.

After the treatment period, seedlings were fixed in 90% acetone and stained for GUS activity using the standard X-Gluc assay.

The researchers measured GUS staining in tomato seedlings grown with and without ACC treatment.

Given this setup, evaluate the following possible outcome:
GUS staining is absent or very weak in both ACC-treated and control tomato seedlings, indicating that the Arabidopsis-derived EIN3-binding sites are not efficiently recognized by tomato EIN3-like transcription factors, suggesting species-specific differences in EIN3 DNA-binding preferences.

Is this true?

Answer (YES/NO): NO